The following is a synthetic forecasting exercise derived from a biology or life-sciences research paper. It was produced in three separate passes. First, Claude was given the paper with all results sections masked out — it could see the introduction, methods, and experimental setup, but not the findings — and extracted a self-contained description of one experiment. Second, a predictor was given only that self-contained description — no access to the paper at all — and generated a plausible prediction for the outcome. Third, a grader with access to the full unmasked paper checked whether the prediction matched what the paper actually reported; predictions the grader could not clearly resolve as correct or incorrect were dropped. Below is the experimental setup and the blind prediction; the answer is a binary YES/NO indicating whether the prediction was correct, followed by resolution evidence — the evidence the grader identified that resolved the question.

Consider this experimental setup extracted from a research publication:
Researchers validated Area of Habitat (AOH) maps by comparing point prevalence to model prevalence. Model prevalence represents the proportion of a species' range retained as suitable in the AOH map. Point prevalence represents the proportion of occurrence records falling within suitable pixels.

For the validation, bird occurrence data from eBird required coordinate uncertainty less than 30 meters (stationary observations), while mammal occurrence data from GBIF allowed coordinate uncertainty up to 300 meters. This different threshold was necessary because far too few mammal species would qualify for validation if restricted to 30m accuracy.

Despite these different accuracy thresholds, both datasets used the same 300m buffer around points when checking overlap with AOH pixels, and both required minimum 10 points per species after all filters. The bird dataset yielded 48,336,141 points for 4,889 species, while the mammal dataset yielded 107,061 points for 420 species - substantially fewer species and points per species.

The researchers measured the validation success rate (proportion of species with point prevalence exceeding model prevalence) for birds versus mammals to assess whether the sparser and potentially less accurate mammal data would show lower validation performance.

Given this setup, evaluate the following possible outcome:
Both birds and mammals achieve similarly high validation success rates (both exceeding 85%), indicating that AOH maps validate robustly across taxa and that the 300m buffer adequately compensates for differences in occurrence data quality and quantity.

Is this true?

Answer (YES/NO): YES